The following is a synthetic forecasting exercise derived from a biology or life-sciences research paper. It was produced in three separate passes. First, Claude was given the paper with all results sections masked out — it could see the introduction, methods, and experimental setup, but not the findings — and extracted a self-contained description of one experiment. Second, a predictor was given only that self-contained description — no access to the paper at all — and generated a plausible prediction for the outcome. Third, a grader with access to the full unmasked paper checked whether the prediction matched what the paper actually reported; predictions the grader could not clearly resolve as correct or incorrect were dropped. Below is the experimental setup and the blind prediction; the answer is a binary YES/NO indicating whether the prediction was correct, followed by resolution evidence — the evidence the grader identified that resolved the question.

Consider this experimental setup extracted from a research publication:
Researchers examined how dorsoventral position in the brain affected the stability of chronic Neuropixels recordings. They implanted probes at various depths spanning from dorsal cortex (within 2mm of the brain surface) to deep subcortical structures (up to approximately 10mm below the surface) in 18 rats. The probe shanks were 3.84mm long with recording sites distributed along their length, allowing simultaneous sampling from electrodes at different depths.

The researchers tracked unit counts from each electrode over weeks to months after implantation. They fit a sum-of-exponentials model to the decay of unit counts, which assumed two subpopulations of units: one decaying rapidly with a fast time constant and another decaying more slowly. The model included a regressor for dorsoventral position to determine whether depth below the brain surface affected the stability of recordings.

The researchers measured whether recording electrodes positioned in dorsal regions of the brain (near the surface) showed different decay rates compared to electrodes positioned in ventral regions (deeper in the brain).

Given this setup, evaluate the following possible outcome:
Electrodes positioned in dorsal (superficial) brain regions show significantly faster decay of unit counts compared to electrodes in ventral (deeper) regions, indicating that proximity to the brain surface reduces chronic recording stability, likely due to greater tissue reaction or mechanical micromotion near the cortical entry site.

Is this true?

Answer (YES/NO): YES